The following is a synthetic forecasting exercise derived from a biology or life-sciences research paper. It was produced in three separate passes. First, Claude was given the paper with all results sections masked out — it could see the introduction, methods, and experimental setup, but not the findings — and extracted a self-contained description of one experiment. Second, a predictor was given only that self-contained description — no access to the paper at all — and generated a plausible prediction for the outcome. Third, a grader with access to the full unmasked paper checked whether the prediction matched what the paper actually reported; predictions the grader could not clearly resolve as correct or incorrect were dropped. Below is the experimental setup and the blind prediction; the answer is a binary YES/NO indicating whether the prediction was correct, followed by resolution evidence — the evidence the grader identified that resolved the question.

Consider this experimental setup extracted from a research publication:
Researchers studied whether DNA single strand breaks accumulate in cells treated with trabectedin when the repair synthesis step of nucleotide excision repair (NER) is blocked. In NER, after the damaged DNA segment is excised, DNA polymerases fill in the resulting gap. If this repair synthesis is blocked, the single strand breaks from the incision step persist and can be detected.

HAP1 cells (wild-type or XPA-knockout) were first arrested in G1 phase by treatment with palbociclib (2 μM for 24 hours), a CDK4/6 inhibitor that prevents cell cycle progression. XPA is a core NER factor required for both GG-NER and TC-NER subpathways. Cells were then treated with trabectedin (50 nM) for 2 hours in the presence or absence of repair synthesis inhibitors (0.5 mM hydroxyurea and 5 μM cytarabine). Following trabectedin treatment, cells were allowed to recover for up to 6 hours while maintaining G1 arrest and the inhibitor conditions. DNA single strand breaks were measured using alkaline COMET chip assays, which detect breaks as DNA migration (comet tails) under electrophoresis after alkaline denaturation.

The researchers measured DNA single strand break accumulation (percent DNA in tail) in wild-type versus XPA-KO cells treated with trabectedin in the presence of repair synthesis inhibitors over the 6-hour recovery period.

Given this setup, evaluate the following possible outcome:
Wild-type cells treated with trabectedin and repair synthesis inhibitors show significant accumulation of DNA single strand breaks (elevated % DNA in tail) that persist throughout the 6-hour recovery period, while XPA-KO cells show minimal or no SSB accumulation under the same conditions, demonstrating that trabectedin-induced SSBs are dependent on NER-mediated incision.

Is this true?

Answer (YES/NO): YES